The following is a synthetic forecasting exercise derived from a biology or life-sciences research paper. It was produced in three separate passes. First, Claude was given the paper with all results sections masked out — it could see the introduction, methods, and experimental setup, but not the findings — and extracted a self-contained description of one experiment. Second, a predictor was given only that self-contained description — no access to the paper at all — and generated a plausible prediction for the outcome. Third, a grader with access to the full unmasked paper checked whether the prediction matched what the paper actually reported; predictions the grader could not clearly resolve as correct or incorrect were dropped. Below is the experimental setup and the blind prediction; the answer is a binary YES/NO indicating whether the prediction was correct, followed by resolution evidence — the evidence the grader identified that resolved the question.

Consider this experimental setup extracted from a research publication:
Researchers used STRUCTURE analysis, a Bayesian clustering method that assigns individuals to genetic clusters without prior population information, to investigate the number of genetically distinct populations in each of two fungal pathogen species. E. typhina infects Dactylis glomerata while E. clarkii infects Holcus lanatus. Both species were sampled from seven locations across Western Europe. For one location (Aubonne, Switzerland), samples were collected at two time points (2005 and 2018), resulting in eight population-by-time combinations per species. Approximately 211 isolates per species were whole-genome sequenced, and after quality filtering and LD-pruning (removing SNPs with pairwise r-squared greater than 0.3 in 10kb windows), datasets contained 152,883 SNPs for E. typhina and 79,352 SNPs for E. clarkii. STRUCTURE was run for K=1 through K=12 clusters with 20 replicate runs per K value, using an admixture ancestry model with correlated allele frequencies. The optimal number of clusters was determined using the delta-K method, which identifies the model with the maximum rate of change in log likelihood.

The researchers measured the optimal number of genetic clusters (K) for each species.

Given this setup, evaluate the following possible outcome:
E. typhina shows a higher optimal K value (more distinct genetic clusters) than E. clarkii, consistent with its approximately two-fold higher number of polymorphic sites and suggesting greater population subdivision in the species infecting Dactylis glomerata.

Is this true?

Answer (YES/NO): NO